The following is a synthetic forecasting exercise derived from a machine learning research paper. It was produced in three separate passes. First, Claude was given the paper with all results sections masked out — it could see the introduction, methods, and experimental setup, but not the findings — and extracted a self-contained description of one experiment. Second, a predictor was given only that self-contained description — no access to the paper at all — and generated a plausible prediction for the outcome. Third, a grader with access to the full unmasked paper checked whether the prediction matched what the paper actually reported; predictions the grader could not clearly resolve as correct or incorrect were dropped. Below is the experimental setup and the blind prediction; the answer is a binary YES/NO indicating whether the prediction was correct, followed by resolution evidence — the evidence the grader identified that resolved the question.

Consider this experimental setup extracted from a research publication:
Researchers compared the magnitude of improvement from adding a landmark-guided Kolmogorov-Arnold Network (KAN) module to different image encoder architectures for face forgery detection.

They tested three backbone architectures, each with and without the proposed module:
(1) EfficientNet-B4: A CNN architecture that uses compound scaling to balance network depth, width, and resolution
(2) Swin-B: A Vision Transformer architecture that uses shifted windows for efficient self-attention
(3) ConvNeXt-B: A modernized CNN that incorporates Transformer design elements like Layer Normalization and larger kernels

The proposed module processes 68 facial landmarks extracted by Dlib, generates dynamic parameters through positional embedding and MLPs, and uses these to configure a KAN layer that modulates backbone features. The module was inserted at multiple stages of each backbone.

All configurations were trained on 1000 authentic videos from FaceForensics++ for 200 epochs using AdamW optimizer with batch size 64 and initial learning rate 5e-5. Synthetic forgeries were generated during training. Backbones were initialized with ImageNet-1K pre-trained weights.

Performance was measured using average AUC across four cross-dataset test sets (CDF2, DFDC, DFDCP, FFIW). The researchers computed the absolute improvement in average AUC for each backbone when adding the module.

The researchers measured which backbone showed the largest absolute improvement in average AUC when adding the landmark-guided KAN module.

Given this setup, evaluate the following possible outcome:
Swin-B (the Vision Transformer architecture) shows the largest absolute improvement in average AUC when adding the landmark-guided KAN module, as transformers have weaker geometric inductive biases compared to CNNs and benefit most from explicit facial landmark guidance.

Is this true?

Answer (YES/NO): NO